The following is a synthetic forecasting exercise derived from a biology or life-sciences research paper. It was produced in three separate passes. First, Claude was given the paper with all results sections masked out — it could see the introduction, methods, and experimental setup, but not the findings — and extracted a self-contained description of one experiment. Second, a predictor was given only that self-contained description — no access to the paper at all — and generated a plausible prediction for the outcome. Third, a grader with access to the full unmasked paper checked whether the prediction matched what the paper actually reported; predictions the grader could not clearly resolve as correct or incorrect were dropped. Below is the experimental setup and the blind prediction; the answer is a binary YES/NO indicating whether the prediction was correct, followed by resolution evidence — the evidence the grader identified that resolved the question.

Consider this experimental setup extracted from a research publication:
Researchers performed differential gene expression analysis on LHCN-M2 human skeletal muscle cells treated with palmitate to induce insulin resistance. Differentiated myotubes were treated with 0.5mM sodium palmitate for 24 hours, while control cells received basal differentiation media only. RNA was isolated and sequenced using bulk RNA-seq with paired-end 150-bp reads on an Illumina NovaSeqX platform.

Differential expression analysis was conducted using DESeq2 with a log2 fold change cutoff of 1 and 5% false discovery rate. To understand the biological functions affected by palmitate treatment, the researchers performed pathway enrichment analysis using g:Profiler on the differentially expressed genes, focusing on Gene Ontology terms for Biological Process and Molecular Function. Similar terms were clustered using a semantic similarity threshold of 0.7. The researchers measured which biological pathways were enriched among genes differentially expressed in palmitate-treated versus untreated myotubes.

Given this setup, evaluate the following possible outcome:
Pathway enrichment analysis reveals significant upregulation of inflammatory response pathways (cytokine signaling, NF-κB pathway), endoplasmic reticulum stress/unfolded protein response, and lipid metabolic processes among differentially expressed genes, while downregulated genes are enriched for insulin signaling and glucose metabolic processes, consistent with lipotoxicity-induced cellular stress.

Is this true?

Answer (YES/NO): NO